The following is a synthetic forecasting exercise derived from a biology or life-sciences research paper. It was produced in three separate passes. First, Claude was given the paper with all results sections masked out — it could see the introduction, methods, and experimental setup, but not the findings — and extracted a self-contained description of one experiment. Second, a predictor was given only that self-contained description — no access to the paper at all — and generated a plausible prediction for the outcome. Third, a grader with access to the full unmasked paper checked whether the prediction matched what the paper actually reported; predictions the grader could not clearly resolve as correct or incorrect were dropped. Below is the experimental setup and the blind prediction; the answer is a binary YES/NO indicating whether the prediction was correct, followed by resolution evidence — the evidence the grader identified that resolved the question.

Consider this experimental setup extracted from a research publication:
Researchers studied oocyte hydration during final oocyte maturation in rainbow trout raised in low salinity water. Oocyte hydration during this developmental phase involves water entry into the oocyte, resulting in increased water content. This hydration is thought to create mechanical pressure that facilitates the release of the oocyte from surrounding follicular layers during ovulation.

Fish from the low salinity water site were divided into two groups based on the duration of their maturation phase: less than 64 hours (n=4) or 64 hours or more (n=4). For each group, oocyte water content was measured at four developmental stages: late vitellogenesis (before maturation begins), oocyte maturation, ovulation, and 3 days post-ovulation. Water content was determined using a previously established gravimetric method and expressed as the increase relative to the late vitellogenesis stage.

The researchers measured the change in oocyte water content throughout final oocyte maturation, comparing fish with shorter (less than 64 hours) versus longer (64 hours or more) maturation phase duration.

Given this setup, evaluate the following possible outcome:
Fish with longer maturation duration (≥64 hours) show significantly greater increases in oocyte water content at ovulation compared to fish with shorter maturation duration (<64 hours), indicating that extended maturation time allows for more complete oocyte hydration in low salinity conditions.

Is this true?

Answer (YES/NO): NO